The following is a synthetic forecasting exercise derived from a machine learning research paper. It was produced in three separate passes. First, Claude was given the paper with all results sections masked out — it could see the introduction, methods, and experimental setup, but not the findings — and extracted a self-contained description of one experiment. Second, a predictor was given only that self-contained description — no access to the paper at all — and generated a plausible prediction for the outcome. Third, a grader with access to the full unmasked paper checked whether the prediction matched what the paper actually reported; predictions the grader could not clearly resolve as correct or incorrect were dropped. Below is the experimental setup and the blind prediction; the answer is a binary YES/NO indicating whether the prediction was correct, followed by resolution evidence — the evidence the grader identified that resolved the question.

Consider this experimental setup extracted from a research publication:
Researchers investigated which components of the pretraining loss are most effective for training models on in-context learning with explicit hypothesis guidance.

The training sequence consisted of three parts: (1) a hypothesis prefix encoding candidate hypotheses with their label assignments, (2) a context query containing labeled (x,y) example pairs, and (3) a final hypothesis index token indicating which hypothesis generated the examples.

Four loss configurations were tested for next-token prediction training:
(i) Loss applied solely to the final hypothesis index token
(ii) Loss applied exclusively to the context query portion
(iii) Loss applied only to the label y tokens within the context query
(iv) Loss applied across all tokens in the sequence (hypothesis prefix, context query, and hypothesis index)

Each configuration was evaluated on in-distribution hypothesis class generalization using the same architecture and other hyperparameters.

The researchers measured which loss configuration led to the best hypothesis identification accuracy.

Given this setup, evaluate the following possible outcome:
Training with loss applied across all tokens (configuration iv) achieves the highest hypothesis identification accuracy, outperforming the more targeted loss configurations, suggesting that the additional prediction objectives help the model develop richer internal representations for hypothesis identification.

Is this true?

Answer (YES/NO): YES